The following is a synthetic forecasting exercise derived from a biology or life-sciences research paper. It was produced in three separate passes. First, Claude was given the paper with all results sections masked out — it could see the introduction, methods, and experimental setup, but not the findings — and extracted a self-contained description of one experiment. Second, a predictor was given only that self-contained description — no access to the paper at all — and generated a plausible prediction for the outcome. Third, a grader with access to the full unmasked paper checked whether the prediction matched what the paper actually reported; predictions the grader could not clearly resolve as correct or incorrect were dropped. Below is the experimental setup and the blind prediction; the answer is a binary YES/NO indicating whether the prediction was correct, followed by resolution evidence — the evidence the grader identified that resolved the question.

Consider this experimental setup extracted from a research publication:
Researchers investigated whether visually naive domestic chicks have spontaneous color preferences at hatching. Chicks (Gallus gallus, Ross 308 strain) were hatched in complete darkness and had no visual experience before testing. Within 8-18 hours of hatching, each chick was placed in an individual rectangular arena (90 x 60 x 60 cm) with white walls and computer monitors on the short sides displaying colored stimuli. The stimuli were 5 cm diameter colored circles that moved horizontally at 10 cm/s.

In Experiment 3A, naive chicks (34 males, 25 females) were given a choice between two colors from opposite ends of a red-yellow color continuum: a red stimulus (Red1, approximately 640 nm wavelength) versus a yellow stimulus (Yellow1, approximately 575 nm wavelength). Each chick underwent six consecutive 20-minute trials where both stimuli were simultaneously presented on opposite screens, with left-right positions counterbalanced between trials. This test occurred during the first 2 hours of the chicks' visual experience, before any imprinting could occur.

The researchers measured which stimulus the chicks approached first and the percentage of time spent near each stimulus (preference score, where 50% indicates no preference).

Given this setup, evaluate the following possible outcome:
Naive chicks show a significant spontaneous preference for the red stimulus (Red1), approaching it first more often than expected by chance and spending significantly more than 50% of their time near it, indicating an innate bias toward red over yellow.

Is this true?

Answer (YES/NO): NO